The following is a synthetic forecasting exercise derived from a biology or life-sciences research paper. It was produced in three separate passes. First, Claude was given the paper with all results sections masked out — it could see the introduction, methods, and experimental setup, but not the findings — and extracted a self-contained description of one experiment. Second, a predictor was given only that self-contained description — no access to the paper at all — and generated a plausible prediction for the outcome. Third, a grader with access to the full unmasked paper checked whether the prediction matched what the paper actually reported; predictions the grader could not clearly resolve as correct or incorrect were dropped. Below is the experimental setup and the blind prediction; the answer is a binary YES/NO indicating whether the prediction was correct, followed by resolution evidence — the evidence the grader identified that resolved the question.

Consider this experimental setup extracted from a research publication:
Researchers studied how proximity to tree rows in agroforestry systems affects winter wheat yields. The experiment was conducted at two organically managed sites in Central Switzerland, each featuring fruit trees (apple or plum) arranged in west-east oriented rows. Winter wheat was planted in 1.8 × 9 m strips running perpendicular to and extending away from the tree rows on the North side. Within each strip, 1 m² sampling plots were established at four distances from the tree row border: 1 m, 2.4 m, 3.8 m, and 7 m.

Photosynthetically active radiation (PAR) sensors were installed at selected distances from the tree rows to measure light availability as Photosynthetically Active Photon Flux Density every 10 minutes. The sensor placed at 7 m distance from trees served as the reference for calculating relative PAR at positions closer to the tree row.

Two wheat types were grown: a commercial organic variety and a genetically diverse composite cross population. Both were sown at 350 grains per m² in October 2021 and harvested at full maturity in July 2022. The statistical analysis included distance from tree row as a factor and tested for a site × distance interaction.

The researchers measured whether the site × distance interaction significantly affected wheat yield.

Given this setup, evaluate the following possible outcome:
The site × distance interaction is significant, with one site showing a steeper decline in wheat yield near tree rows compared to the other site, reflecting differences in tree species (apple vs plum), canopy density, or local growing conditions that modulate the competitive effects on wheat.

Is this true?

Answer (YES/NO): NO